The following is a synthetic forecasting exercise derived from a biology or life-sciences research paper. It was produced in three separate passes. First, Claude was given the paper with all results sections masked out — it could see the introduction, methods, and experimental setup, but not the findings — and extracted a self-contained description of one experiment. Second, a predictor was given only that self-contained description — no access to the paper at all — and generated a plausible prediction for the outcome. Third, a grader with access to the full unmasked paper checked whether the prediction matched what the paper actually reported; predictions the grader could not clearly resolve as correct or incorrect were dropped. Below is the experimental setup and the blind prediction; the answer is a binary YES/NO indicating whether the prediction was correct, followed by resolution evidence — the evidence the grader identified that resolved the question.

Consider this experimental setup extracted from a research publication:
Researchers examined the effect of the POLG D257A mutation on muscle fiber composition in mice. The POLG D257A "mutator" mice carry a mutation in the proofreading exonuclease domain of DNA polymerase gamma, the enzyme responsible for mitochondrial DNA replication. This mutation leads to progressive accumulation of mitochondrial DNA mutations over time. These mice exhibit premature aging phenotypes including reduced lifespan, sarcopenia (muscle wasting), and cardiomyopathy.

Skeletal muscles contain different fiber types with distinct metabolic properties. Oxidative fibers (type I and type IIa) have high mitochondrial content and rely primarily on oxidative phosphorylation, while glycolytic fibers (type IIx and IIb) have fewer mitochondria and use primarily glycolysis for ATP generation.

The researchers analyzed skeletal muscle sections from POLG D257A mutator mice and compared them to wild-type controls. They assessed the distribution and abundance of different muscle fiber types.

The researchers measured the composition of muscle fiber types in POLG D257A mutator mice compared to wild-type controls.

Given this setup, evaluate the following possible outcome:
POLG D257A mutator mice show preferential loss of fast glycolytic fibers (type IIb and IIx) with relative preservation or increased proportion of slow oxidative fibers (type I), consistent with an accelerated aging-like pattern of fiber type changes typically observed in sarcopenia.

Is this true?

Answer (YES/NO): NO